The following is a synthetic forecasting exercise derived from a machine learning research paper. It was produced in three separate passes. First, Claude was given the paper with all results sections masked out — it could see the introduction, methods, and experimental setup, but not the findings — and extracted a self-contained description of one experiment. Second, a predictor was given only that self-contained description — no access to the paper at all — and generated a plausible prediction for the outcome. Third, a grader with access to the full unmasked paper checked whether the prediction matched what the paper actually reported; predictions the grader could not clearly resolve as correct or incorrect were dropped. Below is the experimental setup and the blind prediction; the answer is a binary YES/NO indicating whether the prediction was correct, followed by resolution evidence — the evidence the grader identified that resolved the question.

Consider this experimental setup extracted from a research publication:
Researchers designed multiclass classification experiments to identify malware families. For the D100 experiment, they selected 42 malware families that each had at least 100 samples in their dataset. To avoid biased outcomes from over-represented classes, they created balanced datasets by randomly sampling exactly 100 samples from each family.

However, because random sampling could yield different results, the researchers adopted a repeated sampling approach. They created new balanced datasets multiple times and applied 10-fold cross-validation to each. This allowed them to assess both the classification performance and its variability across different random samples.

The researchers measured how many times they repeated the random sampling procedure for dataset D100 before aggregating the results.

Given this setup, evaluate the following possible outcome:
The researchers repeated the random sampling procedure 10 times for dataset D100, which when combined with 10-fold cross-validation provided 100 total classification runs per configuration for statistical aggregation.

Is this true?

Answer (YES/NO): NO